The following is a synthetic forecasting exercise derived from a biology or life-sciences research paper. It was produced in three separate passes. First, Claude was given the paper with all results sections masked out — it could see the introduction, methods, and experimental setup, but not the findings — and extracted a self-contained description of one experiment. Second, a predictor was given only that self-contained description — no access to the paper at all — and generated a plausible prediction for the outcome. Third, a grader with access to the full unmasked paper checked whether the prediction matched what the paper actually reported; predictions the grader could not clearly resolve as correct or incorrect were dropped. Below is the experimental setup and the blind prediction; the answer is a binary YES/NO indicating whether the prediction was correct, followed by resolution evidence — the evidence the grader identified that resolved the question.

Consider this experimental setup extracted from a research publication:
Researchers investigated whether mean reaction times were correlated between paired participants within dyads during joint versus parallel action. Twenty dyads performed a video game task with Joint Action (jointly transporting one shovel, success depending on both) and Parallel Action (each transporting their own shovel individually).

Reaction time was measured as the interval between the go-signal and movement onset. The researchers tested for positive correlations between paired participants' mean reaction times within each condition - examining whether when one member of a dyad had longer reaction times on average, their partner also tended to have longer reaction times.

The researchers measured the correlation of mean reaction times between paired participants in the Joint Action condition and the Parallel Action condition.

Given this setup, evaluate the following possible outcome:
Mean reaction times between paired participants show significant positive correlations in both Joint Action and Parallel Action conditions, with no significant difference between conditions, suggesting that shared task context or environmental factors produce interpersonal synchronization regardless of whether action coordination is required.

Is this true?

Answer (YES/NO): YES